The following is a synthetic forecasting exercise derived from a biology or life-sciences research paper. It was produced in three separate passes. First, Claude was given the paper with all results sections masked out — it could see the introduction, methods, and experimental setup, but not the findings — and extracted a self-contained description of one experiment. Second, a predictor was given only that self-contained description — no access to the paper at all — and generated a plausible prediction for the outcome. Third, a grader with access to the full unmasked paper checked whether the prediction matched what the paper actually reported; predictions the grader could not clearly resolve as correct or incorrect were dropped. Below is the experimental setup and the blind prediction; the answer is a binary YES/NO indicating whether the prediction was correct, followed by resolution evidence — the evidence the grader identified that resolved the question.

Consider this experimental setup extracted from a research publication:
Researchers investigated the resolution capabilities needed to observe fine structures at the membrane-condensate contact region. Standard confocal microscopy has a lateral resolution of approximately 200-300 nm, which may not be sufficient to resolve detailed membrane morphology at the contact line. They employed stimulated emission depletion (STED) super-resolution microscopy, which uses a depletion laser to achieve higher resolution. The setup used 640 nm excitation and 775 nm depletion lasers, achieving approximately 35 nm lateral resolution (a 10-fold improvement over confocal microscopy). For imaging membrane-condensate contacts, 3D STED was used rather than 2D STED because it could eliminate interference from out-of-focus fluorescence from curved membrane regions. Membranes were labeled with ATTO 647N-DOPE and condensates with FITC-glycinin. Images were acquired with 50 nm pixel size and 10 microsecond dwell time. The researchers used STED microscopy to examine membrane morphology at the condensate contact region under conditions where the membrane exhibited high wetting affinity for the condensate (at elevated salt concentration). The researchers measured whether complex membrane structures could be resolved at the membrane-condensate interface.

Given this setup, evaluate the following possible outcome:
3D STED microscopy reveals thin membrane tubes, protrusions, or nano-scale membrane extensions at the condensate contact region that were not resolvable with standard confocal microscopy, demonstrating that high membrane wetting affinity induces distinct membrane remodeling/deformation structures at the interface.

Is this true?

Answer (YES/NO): YES